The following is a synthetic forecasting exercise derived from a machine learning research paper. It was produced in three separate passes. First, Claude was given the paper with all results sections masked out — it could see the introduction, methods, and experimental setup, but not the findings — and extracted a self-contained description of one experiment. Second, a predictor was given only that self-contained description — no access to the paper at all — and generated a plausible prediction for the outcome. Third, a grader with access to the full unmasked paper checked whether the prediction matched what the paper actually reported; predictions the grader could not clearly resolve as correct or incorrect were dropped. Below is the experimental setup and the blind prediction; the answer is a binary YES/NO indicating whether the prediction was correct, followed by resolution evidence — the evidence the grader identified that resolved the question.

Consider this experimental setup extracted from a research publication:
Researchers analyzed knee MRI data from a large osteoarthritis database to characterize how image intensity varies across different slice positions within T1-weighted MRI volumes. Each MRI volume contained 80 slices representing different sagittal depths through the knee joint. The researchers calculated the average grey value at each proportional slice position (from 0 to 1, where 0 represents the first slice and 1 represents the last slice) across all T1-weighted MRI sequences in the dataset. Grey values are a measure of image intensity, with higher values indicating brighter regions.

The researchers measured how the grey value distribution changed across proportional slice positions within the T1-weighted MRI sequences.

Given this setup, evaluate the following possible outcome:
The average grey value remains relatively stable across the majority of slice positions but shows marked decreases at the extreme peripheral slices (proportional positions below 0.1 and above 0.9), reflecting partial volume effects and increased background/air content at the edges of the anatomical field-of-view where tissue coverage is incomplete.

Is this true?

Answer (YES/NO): NO